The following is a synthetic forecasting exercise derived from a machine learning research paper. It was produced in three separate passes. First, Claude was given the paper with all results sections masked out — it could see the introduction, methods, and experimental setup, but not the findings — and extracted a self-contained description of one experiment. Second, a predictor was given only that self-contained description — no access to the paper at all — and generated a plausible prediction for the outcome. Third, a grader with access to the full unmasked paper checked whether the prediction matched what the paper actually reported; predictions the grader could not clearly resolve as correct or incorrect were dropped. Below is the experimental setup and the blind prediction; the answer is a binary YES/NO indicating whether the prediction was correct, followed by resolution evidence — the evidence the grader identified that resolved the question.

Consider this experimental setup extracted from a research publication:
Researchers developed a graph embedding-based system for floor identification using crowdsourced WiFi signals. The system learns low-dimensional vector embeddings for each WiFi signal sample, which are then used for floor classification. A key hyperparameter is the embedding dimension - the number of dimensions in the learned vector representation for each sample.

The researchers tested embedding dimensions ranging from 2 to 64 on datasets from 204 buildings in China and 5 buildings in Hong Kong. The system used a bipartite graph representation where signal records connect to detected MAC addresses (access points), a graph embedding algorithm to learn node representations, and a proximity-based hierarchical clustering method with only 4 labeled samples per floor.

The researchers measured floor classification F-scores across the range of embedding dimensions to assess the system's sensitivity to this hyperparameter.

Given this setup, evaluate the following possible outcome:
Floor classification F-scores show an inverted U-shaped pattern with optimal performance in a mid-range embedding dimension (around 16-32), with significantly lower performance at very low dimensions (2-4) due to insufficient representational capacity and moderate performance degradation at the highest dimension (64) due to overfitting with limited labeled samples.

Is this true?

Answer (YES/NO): NO